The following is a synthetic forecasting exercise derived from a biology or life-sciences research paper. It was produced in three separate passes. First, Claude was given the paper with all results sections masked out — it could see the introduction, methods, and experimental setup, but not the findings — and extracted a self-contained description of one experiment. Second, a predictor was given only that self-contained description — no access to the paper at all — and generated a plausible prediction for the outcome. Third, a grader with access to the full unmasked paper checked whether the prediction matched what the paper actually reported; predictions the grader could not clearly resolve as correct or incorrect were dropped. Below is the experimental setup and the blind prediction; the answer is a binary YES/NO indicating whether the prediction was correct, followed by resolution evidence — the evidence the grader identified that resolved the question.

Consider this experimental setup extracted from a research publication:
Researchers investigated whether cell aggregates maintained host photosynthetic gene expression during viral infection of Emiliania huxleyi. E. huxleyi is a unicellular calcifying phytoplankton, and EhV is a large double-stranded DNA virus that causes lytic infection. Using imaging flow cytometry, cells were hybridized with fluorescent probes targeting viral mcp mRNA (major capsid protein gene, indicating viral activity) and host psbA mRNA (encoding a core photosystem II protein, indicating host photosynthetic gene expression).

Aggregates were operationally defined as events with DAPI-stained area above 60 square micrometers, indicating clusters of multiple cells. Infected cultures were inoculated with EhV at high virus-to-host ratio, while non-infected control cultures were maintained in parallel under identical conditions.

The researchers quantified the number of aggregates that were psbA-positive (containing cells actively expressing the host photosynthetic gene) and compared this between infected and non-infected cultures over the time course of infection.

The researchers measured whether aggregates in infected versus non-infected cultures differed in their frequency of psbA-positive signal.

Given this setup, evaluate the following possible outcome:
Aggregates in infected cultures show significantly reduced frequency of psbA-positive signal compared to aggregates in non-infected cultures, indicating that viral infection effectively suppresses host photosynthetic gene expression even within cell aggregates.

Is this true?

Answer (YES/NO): YES